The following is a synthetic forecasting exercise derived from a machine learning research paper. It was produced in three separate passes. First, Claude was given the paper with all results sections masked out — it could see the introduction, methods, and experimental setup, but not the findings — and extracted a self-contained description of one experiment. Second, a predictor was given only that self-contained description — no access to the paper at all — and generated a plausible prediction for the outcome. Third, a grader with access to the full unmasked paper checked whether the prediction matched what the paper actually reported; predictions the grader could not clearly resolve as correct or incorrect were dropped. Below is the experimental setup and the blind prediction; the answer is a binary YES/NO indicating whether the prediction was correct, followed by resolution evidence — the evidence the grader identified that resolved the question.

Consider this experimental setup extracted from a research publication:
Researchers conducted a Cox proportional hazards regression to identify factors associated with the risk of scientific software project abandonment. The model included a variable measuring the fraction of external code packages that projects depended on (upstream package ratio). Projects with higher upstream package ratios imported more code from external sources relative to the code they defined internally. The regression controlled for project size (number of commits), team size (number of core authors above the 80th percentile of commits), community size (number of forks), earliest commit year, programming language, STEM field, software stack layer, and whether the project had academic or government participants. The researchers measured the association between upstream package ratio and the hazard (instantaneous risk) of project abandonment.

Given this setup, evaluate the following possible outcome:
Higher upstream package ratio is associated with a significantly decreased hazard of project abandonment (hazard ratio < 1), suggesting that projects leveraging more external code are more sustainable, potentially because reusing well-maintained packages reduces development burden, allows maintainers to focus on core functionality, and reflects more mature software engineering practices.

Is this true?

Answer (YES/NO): NO